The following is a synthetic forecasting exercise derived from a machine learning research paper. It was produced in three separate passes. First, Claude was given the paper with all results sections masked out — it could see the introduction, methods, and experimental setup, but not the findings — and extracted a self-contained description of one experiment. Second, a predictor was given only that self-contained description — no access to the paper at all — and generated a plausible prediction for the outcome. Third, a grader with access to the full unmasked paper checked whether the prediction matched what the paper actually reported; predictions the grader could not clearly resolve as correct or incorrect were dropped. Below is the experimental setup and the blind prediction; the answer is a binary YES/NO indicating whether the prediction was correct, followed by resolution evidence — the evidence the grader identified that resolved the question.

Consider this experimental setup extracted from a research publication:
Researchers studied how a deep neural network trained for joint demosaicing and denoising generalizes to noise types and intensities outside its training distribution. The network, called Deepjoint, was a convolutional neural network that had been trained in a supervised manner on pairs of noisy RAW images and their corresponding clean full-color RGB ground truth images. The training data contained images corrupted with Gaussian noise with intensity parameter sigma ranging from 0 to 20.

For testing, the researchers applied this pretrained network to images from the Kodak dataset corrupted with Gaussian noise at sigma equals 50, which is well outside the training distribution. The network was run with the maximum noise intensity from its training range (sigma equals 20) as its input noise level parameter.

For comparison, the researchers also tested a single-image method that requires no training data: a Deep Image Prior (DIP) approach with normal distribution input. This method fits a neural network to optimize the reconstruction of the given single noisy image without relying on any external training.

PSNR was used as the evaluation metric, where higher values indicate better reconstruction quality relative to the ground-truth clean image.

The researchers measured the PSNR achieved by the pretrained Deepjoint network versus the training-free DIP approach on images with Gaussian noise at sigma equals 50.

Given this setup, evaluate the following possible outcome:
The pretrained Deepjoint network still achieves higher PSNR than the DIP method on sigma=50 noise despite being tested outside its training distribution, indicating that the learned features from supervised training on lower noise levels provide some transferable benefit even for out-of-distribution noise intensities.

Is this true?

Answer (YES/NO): NO